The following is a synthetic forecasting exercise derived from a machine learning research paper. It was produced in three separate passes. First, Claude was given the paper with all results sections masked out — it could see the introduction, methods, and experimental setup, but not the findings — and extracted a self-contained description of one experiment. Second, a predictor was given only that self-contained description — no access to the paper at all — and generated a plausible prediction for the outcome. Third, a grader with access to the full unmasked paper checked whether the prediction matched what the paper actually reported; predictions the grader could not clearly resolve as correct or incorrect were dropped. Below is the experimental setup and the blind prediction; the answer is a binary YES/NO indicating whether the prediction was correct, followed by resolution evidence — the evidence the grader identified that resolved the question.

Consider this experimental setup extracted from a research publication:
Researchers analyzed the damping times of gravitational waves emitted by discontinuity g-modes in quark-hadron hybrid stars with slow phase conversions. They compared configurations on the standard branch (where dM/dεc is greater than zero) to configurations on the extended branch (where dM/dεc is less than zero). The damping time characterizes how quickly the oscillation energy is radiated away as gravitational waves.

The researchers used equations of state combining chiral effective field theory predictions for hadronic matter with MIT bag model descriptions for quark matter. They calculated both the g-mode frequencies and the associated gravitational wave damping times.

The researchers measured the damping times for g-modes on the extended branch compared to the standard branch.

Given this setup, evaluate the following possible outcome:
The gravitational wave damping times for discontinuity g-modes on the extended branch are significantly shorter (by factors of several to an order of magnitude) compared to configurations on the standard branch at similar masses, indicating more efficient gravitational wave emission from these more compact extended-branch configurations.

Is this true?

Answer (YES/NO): YES